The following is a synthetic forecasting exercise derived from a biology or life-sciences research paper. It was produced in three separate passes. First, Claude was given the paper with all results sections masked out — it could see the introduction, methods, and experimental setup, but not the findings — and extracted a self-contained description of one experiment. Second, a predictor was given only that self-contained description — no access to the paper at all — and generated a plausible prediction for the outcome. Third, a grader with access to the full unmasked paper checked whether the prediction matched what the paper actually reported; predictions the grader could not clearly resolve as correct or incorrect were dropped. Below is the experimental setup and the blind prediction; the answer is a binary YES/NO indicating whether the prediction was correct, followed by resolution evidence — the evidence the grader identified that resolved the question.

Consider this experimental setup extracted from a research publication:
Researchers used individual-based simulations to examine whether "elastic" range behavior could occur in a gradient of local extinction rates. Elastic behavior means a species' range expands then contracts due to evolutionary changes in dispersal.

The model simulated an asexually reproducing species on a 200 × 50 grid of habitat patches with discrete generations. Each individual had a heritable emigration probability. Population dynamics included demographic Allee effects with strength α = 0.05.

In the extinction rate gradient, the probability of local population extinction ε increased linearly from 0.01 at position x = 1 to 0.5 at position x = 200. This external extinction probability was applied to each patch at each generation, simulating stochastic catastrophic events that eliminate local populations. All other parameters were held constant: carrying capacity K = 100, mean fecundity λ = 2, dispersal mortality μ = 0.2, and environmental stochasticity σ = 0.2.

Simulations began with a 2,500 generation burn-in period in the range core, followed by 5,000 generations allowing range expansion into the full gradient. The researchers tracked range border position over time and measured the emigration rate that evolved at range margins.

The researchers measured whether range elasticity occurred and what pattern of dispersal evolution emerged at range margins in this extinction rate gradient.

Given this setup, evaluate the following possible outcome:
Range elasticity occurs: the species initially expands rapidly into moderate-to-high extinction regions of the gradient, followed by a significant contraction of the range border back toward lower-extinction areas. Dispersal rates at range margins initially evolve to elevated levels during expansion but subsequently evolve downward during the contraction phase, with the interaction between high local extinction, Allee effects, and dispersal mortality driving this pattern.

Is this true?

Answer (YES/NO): NO